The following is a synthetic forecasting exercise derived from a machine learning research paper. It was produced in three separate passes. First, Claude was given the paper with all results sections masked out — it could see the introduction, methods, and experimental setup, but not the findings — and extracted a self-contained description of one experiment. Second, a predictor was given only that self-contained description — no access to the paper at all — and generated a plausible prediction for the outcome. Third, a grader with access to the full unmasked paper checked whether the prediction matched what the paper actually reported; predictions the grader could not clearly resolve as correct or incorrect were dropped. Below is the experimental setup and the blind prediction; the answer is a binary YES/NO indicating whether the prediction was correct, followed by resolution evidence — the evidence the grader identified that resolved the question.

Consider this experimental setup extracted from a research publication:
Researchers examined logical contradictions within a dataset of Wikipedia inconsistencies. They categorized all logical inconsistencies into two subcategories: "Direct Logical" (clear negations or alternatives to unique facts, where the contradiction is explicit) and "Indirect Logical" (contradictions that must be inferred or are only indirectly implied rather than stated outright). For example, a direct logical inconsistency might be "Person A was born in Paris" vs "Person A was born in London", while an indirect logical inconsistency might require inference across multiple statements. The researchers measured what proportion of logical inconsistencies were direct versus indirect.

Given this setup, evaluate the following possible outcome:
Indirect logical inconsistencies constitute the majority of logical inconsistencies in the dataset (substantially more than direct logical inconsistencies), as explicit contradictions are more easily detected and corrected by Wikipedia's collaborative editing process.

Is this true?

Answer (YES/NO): NO